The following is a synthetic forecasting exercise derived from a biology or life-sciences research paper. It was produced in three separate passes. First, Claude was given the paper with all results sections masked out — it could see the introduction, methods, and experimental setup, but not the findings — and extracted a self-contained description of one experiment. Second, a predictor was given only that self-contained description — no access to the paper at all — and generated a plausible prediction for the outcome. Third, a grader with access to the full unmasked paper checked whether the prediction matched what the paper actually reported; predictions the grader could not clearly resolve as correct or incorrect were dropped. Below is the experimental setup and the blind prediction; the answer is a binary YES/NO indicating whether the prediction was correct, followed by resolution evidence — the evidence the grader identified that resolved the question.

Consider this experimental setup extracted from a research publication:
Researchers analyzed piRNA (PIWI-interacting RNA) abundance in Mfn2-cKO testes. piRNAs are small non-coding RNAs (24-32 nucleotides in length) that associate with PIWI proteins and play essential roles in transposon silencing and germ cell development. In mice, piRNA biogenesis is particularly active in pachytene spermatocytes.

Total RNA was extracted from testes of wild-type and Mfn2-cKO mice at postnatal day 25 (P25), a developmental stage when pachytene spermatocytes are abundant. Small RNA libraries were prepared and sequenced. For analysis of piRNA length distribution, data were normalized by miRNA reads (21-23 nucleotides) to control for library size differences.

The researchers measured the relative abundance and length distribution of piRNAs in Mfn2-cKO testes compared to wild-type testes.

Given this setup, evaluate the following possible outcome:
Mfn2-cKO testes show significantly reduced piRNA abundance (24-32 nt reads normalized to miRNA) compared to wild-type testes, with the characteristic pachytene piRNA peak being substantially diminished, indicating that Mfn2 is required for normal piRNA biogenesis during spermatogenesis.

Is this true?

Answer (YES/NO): YES